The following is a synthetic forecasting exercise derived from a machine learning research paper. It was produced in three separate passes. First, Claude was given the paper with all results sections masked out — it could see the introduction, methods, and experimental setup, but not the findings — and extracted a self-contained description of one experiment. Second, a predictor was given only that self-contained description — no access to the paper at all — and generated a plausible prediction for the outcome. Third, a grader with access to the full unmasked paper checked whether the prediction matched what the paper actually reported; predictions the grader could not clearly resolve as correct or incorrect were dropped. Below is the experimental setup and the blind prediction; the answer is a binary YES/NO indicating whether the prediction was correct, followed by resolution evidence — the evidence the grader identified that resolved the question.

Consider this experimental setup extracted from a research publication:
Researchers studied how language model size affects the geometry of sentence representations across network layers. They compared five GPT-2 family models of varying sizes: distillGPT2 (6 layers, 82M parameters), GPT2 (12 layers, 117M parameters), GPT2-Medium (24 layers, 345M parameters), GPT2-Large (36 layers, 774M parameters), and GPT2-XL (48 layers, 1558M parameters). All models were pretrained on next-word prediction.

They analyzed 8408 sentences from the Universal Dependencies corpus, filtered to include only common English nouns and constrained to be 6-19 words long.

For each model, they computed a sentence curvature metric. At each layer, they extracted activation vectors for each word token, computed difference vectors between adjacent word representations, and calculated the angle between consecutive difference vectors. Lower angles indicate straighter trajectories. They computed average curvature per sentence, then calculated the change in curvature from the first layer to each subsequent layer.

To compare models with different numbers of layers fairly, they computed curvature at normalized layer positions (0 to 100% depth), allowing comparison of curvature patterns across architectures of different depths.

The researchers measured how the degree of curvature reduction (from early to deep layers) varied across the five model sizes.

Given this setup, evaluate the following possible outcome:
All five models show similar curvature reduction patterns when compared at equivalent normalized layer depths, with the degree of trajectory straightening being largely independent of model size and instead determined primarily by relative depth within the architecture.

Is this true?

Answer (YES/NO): NO